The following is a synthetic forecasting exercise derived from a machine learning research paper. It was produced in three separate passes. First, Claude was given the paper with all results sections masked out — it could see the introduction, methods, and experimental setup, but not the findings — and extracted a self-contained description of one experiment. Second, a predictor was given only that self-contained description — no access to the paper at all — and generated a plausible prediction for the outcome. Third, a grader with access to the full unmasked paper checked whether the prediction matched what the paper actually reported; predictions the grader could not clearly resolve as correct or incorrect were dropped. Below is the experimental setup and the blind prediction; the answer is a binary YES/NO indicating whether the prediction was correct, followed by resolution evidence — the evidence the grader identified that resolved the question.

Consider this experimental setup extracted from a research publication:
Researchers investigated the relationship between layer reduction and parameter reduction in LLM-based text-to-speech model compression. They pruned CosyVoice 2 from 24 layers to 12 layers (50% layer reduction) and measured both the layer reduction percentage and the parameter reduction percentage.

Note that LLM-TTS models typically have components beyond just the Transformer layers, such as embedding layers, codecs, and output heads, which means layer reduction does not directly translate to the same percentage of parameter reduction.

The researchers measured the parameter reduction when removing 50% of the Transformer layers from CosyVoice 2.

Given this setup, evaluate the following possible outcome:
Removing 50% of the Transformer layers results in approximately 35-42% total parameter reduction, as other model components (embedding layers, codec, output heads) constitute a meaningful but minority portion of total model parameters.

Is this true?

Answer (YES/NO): YES